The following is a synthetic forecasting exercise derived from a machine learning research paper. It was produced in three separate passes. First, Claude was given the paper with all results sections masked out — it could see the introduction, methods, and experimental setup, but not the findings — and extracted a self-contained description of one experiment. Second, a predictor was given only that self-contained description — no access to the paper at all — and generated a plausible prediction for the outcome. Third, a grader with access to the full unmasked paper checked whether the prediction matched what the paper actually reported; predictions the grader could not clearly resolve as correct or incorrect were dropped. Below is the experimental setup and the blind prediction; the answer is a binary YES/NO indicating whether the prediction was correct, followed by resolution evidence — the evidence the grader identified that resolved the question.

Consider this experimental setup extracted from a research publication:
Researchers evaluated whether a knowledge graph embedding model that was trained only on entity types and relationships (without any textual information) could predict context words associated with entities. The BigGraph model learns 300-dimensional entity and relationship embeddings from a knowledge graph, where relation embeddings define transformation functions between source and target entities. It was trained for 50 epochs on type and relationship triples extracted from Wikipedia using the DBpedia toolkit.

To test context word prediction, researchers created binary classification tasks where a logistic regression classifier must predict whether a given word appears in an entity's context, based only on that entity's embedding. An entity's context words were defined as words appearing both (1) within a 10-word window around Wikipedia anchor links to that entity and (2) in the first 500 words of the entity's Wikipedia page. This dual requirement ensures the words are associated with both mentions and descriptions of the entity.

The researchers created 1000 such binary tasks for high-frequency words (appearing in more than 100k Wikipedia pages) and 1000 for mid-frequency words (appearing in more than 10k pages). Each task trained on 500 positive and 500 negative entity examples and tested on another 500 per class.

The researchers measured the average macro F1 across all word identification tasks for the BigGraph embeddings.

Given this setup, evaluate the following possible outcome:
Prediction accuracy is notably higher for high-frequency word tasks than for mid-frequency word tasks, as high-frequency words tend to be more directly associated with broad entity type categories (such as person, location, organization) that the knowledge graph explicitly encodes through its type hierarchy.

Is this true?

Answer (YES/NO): NO